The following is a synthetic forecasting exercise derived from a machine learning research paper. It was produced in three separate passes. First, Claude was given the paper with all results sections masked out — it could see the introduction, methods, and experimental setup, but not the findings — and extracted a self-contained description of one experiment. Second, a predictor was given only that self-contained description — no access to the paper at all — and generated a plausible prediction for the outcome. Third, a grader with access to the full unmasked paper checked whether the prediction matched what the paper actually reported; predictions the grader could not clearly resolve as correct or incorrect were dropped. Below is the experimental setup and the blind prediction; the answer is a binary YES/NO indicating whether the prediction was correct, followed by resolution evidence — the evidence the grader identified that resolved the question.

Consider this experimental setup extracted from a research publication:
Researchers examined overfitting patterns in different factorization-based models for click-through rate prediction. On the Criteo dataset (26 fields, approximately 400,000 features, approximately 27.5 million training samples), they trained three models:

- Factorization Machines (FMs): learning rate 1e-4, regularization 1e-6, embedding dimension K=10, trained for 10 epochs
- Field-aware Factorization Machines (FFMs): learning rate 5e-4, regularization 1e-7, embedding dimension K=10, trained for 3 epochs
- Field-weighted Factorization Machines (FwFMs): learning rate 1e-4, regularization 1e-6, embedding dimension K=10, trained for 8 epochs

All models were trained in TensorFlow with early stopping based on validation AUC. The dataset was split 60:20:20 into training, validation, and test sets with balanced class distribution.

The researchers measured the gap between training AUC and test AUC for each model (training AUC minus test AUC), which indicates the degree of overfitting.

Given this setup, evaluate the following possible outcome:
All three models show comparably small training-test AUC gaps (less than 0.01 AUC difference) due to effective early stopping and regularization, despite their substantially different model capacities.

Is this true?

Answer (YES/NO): NO